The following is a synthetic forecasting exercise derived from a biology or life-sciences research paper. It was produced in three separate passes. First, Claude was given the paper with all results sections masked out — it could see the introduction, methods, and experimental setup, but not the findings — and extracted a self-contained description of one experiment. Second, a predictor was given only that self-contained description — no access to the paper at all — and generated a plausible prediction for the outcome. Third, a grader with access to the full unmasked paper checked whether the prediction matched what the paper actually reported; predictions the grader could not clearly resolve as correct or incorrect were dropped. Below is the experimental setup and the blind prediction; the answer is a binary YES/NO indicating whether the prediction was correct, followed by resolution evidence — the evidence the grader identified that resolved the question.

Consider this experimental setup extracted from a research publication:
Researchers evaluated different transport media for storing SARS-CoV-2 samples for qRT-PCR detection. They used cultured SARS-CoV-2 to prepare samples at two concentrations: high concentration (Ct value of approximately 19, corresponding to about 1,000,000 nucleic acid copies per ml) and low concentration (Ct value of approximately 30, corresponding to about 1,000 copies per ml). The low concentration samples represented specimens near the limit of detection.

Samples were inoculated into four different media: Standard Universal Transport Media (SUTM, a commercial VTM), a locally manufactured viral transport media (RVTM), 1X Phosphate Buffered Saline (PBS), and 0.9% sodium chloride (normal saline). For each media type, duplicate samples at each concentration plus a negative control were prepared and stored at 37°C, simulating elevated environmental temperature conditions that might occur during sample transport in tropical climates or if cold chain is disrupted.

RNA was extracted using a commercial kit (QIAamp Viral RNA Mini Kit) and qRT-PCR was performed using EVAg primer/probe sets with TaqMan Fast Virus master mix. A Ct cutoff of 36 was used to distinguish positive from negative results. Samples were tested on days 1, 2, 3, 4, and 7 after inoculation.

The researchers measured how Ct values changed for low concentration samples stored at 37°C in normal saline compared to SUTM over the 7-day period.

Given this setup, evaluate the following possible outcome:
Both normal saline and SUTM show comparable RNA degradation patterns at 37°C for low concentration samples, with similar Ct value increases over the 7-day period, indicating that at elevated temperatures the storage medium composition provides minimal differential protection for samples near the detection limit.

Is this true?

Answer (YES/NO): NO